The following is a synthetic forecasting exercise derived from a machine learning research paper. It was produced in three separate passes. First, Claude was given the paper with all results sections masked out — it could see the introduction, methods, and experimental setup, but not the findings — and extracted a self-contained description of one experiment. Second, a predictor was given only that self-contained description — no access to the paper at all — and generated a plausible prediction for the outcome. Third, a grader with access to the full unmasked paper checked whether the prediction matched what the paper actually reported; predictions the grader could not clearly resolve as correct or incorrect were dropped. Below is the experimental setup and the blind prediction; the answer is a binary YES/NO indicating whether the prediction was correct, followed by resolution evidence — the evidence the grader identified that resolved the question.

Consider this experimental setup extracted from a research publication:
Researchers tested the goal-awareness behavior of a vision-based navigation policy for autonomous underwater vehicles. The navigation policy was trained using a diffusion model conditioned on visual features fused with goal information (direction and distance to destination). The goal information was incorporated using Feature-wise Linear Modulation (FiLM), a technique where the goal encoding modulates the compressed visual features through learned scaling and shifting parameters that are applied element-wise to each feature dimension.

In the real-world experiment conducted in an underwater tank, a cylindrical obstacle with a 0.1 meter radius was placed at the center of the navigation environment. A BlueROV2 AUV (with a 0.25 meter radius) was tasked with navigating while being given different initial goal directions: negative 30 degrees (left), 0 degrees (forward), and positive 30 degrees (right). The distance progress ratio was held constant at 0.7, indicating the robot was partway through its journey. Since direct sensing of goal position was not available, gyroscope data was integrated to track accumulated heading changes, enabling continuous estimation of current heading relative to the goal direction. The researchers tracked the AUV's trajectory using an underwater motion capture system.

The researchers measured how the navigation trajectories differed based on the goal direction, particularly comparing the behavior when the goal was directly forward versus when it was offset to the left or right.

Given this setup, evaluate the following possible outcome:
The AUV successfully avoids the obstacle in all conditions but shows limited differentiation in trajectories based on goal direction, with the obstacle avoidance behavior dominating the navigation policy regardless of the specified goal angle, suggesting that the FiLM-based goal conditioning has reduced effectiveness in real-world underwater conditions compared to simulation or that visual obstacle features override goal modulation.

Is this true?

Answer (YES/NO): NO